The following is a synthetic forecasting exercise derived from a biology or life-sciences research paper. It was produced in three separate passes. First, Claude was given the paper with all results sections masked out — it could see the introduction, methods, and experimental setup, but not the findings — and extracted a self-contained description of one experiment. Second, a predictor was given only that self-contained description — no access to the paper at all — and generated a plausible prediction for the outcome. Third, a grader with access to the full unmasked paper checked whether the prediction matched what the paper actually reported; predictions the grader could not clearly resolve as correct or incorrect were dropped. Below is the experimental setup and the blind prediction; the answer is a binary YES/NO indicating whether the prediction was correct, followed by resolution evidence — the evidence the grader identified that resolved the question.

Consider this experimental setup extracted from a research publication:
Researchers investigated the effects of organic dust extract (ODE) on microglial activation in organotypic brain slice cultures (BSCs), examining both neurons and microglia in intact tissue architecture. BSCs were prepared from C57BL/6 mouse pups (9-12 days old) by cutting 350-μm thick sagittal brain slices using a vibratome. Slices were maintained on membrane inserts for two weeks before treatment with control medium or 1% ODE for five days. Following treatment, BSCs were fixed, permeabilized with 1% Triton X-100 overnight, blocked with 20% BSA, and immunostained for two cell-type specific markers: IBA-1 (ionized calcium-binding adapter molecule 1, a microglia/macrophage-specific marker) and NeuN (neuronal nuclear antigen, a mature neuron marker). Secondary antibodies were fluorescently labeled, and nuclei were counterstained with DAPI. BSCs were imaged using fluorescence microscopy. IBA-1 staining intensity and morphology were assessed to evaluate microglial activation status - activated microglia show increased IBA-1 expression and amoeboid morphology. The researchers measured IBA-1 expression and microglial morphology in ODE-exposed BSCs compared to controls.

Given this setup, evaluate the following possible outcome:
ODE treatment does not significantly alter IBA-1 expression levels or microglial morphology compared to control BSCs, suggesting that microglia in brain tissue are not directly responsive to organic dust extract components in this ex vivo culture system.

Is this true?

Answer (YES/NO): NO